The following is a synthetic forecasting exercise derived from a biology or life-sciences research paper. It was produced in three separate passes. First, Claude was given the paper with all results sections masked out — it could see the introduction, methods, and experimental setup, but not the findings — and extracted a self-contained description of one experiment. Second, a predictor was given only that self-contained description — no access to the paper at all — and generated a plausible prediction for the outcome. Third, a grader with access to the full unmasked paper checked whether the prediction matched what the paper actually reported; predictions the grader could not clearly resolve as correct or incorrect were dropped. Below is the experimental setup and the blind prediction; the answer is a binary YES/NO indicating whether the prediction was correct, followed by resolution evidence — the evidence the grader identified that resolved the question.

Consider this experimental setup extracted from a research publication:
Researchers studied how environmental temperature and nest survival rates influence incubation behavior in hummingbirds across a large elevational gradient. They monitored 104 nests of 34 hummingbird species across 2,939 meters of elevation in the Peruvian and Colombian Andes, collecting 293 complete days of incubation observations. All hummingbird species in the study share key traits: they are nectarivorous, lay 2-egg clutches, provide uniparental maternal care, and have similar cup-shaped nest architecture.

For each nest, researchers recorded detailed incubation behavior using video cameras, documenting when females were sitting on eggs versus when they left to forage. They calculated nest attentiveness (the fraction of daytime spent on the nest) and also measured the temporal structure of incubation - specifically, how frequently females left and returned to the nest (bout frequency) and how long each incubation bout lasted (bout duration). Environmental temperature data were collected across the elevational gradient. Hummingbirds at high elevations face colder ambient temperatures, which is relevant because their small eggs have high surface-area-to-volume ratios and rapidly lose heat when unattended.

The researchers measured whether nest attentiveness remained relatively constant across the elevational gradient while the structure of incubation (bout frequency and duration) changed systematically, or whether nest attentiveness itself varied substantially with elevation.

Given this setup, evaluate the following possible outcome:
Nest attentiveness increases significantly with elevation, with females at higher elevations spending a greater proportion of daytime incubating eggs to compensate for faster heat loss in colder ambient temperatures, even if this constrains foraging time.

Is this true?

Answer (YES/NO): NO